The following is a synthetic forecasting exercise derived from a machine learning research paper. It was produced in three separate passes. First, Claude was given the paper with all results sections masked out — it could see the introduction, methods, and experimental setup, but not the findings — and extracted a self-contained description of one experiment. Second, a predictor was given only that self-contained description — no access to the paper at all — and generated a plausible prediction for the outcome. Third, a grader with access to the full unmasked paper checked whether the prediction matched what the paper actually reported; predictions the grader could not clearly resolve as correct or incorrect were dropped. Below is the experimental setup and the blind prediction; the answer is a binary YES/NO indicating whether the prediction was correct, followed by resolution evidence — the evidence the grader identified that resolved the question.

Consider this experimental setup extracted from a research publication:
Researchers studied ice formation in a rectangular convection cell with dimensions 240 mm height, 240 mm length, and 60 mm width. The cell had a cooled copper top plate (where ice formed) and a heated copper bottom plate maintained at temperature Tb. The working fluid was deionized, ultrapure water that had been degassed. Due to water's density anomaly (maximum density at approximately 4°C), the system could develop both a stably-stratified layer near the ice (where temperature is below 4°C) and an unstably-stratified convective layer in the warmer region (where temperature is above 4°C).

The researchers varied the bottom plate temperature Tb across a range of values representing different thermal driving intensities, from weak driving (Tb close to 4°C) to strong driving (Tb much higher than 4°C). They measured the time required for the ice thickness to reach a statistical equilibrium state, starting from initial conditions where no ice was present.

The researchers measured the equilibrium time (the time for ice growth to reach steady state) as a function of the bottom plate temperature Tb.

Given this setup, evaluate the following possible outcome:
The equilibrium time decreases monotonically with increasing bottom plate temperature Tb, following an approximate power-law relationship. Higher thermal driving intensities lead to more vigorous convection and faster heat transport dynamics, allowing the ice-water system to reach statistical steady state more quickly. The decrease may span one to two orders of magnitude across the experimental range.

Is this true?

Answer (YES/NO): YES